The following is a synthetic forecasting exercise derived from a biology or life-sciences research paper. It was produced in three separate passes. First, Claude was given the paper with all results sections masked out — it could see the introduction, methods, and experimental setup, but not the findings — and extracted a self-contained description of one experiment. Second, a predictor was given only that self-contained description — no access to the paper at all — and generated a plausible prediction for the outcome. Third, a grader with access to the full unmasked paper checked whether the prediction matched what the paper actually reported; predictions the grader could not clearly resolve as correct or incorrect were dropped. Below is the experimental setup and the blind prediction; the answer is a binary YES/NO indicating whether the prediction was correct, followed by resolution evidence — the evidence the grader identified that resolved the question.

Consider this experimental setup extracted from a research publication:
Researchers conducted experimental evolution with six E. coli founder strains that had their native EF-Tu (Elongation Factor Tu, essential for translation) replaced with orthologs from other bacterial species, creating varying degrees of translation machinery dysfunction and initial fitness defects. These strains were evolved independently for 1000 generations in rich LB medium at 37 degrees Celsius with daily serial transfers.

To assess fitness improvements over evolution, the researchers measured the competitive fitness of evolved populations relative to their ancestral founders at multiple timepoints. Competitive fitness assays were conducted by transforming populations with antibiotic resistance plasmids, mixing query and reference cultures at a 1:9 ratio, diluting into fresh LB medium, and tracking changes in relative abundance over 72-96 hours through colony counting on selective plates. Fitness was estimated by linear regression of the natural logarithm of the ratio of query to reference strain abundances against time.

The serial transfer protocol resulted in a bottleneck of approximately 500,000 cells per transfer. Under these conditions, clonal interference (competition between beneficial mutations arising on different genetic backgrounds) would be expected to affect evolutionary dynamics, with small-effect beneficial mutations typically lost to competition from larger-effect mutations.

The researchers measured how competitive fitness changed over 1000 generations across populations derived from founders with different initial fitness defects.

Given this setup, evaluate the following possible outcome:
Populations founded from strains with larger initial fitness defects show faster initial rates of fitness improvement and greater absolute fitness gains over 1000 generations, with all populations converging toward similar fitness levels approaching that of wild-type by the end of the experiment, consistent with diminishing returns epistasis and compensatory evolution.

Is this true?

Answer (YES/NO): NO